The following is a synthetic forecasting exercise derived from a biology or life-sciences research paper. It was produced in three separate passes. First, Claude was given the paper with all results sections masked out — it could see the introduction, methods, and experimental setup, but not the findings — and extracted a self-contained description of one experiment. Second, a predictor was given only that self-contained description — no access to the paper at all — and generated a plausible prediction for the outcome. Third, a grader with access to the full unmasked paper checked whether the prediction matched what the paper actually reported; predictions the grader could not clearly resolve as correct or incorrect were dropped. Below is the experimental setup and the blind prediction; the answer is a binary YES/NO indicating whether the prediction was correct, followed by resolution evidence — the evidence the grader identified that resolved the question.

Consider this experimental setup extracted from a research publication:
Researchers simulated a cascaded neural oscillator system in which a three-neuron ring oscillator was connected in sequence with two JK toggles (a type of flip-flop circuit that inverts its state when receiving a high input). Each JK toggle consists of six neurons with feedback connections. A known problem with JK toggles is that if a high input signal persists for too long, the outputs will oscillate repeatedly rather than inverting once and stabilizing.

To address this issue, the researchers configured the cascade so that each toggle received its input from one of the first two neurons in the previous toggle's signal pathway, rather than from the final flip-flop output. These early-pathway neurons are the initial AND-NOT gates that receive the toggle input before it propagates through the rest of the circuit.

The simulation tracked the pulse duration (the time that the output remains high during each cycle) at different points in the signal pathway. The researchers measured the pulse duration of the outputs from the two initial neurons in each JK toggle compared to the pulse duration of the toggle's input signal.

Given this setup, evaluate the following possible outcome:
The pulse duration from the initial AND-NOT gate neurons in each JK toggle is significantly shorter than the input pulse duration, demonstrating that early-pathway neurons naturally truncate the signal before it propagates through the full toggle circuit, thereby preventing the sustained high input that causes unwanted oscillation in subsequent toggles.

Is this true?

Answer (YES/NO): NO